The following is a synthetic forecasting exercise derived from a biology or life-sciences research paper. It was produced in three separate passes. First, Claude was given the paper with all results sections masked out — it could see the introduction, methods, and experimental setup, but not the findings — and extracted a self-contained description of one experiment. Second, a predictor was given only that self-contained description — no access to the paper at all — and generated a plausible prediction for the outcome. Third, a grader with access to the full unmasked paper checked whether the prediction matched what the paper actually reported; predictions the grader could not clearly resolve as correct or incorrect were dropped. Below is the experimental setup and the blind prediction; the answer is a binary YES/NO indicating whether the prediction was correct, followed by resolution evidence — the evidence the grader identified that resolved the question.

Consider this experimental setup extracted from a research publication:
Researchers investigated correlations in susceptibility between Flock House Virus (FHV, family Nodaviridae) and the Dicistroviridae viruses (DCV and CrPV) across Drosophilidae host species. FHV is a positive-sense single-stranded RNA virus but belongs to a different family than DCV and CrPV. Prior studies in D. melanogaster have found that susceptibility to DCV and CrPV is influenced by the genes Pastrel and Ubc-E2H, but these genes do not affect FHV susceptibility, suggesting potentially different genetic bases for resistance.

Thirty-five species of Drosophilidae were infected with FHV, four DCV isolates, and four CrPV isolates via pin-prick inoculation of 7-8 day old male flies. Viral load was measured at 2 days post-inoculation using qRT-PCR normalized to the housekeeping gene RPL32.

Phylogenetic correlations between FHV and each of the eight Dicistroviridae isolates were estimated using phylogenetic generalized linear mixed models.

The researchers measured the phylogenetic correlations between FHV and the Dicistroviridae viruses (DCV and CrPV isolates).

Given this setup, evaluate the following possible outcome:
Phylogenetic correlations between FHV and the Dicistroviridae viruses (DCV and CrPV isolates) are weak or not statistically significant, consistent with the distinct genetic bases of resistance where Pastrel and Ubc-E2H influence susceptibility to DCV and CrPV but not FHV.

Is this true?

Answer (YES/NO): NO